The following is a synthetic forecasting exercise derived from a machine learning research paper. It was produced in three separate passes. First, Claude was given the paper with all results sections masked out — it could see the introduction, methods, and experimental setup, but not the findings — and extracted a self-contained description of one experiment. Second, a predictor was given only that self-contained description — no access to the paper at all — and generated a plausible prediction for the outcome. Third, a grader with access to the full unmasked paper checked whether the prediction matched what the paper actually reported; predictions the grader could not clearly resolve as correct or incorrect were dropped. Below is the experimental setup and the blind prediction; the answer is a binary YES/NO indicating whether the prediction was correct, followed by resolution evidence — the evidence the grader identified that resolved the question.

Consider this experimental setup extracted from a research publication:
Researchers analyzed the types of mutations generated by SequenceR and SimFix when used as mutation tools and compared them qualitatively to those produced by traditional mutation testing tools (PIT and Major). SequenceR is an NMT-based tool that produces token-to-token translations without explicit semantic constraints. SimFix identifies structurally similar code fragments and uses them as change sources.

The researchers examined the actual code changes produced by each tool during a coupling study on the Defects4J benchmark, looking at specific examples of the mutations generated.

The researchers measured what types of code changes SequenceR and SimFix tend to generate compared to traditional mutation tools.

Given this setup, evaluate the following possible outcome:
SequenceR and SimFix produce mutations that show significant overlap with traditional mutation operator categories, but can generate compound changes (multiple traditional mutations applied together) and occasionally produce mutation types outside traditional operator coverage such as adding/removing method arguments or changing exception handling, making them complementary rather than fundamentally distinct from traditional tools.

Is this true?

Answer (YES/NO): NO